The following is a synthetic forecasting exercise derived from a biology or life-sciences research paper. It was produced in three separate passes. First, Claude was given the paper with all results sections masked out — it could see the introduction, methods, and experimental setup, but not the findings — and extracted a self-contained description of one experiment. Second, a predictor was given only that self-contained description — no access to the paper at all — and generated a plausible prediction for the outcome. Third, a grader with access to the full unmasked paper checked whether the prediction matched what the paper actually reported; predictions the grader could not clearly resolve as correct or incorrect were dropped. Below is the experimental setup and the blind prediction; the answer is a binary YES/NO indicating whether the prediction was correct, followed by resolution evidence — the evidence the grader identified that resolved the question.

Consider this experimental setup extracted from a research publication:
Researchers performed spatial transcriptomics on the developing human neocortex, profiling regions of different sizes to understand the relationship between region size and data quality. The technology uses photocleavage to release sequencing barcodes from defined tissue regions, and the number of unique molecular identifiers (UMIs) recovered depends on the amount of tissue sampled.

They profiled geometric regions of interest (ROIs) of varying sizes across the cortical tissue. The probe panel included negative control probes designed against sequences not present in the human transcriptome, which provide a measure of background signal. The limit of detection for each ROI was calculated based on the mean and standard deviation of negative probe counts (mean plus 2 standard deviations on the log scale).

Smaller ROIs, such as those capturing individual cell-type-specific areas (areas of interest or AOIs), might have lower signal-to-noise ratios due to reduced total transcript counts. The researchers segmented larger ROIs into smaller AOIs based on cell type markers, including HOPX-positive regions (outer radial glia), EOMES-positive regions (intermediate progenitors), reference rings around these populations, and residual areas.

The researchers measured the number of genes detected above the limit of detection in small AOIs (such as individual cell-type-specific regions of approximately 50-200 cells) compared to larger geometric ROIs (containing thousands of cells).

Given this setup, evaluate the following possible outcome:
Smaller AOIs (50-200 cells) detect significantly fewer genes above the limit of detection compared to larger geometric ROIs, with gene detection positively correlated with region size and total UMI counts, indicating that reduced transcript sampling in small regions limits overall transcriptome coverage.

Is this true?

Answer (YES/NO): NO